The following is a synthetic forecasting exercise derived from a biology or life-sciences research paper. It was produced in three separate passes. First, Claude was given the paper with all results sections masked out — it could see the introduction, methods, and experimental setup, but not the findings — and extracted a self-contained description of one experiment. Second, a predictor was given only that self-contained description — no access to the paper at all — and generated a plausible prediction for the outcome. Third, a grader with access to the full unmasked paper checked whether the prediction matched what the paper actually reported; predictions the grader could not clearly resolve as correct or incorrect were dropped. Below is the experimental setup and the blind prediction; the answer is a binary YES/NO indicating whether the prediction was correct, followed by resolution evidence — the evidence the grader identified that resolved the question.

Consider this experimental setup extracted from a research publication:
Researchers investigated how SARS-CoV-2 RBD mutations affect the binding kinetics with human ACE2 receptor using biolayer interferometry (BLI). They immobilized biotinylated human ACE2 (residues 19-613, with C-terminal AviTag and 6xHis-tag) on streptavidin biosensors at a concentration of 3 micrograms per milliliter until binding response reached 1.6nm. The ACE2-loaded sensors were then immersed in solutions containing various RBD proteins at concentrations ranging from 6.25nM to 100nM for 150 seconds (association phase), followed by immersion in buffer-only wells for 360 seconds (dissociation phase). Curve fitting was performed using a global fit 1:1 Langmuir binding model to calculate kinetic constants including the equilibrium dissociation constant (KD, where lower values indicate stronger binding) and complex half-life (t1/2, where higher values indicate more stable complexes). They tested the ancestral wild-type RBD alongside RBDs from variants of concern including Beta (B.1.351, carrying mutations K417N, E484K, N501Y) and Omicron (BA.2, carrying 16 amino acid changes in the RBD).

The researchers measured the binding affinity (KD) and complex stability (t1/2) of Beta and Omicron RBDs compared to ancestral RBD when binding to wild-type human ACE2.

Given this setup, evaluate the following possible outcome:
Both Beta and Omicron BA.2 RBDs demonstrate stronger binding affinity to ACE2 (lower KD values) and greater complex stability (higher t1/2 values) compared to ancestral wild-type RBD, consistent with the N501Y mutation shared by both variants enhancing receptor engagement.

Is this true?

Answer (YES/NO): YES